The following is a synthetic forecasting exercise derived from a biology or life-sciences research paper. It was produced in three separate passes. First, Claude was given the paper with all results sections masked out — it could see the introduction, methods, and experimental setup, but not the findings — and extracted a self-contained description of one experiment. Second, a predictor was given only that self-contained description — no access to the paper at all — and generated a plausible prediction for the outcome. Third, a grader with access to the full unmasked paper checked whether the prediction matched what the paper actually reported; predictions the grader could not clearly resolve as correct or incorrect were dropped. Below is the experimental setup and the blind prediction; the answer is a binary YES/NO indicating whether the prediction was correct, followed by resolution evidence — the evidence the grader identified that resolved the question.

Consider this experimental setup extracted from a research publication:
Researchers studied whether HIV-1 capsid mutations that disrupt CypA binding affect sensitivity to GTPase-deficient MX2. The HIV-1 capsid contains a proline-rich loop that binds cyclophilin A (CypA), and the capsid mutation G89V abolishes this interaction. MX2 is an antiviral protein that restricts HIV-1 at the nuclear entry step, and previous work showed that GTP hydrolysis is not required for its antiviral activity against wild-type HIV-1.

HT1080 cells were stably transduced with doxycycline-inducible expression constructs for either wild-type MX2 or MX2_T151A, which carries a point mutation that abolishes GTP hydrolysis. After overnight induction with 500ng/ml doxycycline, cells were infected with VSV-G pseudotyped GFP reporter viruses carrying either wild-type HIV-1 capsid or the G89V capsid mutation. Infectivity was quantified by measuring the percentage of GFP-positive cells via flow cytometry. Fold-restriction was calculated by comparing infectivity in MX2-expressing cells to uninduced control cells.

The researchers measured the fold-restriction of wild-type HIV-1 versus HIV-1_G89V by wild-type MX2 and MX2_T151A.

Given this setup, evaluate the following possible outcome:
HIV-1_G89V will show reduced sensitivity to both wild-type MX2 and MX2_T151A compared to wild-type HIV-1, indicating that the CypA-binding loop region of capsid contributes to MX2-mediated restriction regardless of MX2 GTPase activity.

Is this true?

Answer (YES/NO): NO